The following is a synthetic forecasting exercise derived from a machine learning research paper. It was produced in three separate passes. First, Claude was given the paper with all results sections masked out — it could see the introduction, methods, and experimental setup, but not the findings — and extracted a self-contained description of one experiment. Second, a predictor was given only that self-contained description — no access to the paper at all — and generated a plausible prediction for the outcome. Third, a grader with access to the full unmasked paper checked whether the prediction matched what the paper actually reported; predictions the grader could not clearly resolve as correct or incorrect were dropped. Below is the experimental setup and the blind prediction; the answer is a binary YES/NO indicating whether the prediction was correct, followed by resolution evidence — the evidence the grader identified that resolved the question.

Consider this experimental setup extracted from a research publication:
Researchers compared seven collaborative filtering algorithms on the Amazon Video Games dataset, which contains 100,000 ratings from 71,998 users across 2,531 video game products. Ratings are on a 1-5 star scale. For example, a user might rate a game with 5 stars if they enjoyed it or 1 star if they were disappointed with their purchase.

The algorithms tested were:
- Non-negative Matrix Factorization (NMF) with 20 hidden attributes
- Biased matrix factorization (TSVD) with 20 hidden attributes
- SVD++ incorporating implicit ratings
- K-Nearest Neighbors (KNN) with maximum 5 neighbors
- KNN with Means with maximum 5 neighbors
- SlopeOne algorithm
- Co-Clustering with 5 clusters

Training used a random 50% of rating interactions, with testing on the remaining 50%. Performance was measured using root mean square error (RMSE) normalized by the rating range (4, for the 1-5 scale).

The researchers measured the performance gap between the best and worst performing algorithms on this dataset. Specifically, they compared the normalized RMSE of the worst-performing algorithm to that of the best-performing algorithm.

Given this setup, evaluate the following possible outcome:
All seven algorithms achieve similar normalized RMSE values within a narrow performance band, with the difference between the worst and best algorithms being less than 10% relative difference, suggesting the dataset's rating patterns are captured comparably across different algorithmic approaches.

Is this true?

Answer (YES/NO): NO